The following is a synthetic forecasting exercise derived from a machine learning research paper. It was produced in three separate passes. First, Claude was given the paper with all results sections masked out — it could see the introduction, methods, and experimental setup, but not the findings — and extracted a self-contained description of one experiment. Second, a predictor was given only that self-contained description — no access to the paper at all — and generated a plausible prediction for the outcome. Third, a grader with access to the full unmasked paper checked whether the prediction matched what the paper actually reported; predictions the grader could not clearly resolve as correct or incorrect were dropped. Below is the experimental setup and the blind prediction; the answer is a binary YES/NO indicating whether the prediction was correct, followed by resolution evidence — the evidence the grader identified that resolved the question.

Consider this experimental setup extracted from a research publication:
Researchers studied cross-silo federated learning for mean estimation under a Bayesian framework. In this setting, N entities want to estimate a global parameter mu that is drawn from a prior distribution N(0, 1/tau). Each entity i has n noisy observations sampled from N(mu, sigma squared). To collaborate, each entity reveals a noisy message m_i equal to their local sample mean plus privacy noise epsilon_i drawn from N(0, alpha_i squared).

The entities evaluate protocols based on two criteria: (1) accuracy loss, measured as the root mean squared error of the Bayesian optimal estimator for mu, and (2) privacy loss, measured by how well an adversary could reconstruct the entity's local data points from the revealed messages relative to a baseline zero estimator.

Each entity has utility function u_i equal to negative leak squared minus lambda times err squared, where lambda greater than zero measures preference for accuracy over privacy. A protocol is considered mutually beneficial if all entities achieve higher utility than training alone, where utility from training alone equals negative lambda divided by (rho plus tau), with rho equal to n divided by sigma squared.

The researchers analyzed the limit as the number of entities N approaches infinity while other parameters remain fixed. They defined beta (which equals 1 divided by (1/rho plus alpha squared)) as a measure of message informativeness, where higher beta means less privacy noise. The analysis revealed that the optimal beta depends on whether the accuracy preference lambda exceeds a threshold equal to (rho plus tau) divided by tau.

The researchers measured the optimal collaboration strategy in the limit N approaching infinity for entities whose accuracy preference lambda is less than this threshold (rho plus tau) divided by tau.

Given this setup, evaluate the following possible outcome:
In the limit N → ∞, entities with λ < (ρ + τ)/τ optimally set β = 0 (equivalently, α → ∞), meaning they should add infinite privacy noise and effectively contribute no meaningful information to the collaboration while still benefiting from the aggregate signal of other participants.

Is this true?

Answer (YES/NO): YES